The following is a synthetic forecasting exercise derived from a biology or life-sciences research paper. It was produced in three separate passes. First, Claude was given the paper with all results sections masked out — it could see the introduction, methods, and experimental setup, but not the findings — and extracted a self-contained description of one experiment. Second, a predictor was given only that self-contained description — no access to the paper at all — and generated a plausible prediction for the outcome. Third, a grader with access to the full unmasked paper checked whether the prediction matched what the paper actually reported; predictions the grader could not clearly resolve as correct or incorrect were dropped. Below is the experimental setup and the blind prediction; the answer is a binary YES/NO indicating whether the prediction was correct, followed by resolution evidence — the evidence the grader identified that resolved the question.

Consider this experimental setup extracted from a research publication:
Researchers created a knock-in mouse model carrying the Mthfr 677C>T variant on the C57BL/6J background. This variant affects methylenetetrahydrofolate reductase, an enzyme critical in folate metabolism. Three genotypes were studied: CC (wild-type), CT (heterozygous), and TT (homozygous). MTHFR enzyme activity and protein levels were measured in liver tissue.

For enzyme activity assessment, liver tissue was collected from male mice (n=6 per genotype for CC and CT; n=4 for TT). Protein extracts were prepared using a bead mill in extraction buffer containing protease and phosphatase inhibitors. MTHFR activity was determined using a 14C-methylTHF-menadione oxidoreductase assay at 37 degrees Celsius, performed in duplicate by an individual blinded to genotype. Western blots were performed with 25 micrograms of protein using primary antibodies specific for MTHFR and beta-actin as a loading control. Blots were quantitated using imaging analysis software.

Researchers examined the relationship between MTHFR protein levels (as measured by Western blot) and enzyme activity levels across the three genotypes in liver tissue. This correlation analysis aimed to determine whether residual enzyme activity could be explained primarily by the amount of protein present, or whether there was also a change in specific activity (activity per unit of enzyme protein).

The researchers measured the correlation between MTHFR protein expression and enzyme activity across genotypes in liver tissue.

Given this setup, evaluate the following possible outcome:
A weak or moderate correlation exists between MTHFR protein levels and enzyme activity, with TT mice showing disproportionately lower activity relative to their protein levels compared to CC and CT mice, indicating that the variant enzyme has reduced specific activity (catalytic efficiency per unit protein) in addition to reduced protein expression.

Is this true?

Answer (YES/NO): NO